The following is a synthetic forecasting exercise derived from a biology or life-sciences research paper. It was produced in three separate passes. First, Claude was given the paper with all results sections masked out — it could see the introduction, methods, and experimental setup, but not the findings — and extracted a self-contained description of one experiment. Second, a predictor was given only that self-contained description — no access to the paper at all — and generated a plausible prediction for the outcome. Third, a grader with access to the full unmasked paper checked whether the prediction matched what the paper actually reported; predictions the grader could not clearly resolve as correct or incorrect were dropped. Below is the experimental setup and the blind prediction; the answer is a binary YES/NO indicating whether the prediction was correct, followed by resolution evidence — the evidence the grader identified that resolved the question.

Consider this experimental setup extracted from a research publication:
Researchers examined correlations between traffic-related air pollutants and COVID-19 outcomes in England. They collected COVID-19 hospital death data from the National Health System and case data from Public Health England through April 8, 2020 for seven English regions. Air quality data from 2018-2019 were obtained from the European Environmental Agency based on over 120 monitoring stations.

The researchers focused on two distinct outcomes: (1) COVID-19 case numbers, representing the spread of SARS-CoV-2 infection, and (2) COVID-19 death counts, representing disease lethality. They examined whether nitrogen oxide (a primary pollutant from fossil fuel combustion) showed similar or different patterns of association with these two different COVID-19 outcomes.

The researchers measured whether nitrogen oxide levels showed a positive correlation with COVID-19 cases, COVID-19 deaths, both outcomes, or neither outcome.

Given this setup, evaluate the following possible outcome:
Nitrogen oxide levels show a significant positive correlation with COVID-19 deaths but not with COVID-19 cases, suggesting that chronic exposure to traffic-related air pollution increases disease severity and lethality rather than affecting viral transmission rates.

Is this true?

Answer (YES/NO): NO